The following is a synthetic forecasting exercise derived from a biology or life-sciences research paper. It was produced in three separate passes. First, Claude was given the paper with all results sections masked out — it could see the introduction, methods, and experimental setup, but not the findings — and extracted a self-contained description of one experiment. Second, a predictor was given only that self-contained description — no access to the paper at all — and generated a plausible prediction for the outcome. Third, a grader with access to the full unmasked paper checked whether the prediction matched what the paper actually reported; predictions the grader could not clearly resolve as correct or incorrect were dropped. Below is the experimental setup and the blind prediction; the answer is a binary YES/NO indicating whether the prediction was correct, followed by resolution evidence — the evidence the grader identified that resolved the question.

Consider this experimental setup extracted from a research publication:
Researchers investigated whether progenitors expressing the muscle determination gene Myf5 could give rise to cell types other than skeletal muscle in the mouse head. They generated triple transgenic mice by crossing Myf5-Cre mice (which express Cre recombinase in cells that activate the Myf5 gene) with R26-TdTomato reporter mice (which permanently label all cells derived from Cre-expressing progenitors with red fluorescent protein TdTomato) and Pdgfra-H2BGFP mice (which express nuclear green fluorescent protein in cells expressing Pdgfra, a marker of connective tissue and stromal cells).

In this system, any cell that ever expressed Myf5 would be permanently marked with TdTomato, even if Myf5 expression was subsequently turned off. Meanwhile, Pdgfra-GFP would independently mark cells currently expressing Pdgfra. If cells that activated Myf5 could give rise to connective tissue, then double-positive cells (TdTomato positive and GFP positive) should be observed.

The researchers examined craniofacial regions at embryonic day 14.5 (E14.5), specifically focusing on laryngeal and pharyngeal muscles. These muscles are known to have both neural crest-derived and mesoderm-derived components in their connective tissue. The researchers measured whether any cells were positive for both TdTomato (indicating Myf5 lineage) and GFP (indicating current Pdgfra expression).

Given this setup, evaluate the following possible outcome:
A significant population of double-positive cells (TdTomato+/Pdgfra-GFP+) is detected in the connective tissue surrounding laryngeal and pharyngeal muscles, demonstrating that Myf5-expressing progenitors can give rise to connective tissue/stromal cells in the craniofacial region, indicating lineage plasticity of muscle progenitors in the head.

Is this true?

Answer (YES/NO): YES